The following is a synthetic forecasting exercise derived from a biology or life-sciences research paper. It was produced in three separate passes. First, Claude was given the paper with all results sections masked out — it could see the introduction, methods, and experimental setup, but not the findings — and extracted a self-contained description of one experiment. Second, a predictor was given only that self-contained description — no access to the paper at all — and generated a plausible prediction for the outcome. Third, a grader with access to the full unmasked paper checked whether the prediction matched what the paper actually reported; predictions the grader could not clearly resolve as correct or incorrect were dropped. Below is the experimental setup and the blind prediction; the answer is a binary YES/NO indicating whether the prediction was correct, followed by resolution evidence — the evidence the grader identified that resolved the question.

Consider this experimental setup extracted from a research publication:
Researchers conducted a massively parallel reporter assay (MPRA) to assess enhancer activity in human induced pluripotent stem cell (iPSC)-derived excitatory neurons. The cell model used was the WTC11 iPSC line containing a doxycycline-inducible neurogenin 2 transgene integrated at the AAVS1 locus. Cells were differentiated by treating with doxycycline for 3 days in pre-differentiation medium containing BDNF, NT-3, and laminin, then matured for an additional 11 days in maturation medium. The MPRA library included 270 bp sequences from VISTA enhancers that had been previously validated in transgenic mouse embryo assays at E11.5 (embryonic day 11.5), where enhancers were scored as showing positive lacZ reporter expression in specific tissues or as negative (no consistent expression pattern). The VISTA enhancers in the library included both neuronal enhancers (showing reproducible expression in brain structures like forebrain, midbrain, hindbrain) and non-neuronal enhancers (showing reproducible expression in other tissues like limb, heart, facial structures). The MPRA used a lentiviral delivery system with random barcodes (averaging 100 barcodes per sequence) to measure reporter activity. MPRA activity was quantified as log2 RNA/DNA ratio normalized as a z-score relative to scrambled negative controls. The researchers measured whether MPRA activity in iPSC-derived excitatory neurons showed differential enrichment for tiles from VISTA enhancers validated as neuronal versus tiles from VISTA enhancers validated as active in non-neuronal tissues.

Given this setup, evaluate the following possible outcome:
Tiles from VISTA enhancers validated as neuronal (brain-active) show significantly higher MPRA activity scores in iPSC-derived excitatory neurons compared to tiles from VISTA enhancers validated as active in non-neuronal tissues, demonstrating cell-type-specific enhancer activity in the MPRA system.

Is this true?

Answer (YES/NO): YES